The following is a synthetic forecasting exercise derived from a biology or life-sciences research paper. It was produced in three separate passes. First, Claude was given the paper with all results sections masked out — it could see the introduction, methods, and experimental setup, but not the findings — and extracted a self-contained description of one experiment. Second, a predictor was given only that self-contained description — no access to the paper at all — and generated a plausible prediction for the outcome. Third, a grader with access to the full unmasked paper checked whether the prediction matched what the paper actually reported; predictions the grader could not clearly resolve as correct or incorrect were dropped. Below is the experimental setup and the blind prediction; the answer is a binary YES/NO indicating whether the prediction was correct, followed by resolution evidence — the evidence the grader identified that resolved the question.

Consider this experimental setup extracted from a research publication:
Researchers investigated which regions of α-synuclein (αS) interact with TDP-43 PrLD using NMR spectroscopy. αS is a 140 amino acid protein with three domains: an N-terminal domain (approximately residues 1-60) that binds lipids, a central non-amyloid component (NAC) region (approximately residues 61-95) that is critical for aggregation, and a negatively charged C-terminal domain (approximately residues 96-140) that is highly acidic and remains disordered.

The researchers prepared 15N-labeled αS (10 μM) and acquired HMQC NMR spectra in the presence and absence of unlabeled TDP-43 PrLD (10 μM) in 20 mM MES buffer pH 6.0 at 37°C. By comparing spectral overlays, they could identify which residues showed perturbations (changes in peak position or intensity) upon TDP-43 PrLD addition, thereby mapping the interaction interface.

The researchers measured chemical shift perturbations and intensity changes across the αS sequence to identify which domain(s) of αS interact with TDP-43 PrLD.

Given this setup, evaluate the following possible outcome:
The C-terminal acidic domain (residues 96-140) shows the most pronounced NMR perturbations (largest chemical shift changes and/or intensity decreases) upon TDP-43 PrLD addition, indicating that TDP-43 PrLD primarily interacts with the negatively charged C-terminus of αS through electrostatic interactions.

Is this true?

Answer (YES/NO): NO